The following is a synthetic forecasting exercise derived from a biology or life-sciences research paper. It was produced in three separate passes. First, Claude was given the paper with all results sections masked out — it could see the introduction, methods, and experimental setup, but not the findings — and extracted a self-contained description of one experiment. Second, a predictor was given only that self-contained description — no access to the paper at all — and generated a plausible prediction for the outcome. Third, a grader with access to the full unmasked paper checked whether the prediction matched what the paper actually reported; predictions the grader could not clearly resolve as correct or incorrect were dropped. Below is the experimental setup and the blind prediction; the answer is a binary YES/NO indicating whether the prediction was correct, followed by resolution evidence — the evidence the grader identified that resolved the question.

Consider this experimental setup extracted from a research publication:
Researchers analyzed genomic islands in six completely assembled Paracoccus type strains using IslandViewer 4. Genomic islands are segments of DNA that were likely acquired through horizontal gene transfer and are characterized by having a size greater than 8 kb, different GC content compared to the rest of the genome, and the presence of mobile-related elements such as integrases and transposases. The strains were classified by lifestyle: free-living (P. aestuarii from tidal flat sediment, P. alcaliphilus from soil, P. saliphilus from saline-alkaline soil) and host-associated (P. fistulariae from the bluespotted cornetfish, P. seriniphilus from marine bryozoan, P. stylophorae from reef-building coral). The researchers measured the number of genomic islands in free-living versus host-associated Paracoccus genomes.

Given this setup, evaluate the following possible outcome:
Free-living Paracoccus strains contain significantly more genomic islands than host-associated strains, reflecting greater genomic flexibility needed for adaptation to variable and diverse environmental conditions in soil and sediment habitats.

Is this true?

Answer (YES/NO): YES